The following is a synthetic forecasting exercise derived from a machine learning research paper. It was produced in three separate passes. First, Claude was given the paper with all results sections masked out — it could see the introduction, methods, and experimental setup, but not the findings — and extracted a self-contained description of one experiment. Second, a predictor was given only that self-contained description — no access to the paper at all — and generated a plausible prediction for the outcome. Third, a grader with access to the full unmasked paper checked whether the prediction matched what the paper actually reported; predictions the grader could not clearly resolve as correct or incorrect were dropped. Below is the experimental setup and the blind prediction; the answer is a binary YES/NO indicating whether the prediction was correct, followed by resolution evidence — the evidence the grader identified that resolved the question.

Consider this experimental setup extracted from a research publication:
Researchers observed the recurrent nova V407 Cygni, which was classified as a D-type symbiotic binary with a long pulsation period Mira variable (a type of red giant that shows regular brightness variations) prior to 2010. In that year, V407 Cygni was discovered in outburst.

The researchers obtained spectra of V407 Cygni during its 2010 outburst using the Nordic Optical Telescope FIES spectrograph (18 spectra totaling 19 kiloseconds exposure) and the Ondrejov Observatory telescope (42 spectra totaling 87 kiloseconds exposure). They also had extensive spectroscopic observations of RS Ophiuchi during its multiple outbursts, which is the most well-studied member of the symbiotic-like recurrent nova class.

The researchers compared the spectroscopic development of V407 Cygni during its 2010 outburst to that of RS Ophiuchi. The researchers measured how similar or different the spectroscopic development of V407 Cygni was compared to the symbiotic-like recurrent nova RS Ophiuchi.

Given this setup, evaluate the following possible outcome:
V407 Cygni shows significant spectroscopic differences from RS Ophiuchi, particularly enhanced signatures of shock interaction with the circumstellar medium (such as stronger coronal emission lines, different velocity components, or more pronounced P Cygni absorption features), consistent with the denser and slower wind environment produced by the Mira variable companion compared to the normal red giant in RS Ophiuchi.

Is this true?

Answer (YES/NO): NO